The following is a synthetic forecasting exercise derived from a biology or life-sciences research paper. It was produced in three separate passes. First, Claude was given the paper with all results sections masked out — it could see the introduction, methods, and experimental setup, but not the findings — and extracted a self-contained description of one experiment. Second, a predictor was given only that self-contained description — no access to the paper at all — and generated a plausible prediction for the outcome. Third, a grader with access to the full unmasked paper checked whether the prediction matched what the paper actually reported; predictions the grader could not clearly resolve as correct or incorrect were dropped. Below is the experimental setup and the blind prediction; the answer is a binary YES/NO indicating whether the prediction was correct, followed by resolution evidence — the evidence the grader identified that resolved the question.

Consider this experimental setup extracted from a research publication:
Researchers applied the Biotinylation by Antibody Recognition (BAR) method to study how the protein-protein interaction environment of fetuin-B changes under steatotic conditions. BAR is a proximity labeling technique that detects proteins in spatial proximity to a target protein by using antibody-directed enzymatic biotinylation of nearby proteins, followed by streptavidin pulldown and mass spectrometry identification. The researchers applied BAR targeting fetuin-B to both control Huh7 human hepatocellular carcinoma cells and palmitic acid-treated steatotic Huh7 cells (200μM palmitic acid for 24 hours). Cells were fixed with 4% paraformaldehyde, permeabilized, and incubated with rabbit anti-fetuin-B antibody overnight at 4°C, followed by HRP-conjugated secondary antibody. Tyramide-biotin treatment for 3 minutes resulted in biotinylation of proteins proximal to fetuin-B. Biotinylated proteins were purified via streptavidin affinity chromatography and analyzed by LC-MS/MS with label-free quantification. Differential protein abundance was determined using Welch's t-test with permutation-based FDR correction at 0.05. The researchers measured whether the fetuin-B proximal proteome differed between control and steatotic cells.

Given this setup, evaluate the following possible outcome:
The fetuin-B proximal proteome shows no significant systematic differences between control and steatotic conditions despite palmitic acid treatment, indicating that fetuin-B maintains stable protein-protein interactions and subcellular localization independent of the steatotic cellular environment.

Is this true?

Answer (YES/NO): NO